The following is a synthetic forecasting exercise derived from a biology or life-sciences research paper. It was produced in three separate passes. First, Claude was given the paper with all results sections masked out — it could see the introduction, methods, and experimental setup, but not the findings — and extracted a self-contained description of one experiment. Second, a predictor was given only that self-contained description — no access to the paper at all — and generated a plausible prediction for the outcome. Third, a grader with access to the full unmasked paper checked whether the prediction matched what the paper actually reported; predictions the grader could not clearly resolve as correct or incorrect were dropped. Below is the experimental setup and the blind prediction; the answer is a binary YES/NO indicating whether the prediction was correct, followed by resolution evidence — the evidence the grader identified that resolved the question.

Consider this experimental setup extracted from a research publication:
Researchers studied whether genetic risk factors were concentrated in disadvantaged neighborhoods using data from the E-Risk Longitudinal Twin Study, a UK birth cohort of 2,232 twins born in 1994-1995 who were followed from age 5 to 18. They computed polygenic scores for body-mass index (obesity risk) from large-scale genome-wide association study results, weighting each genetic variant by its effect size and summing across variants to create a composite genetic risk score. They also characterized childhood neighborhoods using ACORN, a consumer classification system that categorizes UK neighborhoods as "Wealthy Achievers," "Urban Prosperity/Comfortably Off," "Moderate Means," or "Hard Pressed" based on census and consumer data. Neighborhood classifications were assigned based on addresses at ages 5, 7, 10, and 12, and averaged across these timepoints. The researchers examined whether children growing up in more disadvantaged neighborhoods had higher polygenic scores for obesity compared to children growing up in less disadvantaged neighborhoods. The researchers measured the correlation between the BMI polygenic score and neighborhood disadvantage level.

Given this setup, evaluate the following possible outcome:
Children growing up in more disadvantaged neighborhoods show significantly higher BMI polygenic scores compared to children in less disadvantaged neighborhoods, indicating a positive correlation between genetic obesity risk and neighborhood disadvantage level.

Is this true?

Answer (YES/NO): NO